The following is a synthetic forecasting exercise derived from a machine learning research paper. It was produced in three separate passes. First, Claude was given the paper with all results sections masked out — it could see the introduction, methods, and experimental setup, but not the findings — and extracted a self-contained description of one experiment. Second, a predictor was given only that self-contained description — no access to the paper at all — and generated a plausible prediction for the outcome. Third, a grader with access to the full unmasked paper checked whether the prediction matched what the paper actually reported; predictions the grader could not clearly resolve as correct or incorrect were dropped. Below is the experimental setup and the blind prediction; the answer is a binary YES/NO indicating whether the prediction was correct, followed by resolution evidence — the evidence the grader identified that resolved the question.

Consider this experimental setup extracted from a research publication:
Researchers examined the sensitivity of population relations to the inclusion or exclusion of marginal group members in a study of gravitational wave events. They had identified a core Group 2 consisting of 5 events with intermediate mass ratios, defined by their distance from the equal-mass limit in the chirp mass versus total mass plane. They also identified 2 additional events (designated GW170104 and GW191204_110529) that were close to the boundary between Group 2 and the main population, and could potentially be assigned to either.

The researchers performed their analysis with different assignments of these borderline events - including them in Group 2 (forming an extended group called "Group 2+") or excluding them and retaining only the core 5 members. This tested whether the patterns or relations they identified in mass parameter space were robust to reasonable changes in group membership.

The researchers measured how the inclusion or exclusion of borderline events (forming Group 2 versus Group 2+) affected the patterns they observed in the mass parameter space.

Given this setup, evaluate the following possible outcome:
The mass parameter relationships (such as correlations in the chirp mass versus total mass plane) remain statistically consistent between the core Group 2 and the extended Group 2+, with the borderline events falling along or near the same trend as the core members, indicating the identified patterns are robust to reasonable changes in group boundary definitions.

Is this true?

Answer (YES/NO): YES